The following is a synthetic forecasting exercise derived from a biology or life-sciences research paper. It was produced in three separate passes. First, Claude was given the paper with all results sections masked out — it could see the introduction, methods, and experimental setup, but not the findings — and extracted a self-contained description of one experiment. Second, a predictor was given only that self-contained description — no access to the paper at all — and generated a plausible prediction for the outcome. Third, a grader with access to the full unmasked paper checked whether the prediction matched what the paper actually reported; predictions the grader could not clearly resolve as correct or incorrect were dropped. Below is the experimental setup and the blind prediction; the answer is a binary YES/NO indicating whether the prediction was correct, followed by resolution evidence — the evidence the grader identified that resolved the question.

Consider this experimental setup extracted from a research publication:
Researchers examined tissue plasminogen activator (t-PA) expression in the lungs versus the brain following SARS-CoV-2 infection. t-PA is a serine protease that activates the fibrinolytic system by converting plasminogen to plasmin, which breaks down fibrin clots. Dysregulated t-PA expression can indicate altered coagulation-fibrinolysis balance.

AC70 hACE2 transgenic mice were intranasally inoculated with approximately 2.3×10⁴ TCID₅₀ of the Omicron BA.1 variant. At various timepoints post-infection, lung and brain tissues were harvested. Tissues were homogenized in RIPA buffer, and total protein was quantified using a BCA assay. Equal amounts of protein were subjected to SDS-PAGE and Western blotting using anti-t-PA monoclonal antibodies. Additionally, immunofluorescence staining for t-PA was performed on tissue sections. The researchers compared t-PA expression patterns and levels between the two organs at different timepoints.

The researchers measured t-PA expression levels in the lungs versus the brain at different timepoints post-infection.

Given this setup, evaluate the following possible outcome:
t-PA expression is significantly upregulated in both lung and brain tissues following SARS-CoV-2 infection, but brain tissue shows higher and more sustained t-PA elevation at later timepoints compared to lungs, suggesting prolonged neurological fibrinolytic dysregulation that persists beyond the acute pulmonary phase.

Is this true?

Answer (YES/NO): NO